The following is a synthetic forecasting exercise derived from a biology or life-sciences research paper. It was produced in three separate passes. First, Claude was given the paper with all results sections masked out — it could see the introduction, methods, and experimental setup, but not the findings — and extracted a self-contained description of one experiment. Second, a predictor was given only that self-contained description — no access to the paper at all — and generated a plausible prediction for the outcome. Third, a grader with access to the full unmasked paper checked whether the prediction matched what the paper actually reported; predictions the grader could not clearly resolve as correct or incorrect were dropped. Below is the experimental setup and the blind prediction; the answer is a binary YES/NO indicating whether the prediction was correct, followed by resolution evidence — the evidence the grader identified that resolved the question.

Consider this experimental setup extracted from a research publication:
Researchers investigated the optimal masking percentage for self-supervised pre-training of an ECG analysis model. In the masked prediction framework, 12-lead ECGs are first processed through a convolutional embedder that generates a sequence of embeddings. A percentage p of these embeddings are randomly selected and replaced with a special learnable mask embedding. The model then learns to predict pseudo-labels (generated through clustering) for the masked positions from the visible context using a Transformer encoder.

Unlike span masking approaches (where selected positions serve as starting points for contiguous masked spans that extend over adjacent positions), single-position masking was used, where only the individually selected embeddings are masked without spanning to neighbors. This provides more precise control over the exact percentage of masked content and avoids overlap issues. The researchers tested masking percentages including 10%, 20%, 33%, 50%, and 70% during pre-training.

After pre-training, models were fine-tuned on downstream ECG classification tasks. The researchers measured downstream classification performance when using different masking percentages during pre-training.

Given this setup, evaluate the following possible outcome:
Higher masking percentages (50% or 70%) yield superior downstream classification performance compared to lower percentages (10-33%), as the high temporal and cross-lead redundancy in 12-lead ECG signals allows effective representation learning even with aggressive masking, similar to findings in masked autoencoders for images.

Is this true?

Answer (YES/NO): NO